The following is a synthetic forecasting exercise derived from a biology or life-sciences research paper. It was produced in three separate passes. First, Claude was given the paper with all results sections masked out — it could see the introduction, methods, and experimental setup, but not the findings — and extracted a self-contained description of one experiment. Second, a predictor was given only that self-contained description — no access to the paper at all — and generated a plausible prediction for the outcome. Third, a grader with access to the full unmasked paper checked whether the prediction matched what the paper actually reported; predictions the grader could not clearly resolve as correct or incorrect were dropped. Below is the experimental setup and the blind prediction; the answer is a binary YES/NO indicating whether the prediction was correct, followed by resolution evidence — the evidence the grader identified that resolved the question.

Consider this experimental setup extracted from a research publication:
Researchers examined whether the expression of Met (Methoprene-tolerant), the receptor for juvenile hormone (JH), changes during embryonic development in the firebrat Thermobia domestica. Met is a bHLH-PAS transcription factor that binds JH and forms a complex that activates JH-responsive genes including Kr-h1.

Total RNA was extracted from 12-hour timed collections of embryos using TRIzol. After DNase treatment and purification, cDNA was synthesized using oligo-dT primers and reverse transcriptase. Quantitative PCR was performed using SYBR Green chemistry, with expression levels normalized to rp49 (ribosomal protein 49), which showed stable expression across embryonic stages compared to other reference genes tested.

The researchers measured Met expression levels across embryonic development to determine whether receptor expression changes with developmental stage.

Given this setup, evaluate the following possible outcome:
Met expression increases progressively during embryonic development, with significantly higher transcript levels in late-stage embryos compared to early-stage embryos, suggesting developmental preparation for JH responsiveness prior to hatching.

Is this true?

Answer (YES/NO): NO